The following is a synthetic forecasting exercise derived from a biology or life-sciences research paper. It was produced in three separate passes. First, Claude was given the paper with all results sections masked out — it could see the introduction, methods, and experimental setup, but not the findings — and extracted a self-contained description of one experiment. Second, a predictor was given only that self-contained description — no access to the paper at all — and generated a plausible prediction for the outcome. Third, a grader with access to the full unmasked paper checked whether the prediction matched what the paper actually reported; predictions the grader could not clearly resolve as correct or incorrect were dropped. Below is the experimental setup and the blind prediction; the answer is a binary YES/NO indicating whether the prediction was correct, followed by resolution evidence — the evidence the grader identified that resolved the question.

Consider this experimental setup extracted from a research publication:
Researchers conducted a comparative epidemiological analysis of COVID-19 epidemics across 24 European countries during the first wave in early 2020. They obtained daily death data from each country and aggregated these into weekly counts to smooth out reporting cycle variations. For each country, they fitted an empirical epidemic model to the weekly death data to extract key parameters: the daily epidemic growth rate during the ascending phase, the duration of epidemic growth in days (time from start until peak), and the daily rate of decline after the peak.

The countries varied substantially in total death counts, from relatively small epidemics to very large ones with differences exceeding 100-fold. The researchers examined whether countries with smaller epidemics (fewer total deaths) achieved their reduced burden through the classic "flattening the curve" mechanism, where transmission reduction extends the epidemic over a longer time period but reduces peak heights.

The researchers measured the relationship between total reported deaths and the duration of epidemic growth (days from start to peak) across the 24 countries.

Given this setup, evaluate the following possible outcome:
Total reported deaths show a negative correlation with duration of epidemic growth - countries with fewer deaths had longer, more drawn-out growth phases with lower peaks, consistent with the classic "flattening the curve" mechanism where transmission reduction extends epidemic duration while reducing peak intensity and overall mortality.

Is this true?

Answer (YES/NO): NO